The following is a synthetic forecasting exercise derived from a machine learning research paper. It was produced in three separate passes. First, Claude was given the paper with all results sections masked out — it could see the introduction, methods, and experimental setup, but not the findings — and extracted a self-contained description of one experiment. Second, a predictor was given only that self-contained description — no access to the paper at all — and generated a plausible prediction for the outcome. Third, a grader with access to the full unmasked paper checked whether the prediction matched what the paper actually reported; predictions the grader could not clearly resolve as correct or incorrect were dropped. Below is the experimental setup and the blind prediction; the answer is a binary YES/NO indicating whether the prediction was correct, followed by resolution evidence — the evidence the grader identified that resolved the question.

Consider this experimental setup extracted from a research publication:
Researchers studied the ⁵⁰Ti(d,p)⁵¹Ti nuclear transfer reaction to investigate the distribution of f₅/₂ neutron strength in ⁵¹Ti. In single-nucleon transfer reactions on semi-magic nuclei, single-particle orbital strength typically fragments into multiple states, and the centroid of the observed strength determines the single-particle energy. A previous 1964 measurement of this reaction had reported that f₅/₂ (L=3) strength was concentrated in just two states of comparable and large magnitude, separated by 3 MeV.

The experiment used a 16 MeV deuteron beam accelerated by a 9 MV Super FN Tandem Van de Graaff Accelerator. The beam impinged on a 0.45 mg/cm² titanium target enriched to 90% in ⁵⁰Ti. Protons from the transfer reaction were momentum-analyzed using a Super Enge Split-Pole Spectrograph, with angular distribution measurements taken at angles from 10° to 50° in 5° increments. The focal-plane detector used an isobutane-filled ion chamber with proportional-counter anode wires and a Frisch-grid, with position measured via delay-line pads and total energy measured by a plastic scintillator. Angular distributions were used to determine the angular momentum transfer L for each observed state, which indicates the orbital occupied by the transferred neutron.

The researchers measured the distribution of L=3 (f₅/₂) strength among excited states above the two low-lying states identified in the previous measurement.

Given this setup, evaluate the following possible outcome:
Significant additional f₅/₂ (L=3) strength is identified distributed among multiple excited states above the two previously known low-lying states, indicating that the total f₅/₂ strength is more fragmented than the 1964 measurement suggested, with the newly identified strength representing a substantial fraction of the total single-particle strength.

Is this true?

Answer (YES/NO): YES